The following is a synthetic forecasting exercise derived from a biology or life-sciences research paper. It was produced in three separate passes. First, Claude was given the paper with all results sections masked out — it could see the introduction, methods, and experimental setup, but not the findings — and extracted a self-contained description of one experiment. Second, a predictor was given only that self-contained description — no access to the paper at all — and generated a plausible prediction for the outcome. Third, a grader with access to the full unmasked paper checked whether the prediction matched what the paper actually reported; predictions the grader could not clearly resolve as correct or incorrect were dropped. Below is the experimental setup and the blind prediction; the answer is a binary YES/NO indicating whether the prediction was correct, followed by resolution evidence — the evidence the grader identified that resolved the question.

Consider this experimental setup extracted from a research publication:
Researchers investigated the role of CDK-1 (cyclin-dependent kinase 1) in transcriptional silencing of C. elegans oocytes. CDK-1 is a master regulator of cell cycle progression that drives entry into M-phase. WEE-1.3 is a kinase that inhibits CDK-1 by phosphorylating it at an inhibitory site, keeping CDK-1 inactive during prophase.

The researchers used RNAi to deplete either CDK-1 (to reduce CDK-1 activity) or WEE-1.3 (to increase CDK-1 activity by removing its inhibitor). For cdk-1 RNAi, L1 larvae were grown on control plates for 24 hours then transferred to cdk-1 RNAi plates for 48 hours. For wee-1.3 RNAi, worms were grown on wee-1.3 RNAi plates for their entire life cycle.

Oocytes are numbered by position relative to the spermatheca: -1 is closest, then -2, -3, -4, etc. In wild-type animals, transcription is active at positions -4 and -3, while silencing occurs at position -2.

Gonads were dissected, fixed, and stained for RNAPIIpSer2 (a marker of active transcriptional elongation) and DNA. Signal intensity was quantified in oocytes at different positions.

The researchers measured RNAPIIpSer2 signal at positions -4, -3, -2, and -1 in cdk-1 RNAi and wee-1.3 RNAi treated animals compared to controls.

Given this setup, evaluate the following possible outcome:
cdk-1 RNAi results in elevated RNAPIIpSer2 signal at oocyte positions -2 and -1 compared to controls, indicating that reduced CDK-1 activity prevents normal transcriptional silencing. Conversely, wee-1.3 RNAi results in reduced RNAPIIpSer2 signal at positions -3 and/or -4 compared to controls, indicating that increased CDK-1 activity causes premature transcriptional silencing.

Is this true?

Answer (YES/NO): YES